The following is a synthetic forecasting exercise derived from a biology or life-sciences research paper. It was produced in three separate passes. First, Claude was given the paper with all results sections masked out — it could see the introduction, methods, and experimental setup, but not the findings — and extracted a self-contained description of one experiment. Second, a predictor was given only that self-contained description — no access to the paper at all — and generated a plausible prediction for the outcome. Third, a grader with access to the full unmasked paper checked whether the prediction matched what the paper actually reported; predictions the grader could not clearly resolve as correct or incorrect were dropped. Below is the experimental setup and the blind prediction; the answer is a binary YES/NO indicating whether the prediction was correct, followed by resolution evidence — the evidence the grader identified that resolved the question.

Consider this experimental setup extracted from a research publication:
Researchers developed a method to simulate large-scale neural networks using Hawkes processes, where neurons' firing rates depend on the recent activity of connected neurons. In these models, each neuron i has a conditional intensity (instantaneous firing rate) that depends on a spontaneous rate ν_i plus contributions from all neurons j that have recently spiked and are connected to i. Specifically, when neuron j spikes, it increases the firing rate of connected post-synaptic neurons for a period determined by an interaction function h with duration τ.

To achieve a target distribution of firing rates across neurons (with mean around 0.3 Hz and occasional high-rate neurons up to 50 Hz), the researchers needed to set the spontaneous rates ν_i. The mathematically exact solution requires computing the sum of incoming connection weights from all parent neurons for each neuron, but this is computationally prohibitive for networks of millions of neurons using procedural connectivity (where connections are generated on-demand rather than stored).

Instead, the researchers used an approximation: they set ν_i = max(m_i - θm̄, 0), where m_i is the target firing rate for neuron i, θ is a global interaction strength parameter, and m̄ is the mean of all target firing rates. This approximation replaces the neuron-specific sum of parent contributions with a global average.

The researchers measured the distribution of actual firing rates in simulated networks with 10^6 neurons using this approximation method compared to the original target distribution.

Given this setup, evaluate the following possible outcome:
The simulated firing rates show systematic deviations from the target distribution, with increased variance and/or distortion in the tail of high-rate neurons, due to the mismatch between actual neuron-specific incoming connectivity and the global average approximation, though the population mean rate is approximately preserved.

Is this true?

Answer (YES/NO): NO